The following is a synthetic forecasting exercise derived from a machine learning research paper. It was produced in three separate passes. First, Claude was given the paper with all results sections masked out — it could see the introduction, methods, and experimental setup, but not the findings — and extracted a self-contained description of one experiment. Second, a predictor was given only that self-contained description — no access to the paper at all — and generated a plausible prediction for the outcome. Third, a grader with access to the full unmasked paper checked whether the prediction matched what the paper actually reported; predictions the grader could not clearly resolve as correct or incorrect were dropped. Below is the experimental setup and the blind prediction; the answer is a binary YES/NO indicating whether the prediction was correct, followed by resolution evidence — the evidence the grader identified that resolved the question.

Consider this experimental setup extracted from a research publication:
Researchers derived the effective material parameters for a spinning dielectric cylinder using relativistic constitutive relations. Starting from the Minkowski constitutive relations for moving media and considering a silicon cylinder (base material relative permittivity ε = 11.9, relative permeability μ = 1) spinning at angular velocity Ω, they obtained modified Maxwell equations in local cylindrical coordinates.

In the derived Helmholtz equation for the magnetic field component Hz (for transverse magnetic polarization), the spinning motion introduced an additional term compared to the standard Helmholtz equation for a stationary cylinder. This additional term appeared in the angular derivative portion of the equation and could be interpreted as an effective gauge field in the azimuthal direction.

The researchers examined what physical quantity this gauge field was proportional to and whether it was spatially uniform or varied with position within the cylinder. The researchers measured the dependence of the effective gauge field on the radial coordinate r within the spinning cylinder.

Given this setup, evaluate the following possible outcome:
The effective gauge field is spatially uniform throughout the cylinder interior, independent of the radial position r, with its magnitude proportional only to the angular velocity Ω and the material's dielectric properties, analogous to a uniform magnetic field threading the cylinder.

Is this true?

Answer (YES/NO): NO